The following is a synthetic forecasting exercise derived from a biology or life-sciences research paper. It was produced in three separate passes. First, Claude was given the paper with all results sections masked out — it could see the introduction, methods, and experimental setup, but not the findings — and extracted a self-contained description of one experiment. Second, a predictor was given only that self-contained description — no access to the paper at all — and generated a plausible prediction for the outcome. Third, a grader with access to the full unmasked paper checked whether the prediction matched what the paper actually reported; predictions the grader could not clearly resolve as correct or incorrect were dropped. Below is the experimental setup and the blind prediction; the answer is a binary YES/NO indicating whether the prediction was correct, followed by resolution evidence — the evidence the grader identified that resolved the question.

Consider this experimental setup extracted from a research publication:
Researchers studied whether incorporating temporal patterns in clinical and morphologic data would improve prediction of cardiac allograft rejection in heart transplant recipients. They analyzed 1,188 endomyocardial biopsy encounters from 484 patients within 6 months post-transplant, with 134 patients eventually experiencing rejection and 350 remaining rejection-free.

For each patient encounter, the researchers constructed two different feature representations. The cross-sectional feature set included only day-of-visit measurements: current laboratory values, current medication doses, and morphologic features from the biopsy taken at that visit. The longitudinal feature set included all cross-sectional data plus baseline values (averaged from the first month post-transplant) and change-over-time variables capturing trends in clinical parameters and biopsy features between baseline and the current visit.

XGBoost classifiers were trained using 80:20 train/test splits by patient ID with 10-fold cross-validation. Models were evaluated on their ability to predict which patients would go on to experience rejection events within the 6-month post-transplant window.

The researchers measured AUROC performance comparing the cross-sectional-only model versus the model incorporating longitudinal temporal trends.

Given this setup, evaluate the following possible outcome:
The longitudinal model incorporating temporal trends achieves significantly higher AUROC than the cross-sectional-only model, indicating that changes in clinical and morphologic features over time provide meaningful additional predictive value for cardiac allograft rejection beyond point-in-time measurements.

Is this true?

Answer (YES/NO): YES